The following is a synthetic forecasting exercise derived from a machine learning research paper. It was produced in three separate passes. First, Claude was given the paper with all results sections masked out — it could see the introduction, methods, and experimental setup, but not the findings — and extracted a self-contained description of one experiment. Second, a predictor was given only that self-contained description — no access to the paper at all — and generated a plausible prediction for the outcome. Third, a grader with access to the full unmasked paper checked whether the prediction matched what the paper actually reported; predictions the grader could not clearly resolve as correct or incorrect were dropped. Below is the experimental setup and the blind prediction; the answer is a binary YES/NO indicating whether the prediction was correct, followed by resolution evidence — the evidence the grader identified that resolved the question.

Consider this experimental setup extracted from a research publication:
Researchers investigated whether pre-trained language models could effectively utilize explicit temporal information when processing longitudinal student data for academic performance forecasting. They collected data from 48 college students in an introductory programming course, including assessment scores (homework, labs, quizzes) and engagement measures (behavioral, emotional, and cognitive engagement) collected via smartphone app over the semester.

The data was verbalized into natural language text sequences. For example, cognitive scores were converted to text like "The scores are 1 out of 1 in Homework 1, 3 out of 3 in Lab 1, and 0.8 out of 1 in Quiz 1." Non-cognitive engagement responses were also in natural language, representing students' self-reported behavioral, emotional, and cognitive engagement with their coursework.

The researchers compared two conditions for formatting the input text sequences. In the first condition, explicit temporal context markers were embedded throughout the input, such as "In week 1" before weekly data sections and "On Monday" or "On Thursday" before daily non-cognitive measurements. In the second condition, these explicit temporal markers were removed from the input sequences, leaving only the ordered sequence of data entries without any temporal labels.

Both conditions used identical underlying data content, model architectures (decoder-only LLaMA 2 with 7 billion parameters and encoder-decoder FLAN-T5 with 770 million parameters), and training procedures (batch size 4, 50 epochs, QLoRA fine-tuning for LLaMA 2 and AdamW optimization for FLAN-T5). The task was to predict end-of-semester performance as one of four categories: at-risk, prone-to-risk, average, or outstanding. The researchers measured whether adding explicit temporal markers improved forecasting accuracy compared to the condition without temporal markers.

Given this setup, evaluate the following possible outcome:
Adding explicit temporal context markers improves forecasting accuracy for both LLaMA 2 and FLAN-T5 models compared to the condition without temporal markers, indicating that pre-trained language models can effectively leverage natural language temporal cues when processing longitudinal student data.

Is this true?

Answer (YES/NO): NO